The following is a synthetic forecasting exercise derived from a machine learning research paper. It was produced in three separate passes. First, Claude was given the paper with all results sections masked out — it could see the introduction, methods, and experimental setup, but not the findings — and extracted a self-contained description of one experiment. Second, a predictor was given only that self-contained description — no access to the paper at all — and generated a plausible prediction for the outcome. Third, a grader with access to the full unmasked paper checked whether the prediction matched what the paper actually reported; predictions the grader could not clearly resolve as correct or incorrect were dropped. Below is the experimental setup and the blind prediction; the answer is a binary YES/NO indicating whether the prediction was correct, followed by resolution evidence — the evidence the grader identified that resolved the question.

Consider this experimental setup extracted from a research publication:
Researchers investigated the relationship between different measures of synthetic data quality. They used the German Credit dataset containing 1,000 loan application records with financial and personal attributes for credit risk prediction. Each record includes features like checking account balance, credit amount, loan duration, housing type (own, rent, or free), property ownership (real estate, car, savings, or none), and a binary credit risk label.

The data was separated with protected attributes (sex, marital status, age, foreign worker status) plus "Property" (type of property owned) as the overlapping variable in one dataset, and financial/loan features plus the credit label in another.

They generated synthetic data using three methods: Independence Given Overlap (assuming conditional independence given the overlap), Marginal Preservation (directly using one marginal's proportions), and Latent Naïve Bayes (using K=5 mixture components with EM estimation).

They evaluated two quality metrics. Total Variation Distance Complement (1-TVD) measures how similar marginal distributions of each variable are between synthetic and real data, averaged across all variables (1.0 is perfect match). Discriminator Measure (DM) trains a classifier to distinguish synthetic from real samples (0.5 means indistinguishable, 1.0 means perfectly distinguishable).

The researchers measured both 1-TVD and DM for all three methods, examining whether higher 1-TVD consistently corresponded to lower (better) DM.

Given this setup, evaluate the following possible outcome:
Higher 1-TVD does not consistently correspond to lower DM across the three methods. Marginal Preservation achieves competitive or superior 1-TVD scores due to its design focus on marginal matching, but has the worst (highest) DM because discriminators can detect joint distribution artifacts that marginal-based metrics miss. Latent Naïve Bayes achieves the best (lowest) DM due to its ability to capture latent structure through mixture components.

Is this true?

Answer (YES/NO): YES